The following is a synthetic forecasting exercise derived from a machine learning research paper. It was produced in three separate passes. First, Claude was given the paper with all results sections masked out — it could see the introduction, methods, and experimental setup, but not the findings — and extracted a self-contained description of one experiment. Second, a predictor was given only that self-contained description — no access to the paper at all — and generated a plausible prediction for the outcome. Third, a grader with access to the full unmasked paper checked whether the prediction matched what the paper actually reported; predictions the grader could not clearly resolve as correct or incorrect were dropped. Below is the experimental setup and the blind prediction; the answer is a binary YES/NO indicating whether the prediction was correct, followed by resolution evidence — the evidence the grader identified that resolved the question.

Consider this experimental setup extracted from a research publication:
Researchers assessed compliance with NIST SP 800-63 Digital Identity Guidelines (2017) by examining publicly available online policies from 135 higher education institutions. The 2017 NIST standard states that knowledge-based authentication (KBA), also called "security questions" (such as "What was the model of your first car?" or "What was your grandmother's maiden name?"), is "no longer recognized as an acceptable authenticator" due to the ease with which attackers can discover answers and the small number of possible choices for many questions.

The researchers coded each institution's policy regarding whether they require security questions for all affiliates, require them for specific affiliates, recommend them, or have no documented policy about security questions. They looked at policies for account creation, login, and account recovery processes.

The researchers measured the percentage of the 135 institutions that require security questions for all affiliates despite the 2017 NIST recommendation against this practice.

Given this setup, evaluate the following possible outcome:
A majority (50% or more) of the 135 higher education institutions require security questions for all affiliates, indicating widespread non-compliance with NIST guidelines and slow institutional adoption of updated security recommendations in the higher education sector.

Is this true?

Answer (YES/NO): NO